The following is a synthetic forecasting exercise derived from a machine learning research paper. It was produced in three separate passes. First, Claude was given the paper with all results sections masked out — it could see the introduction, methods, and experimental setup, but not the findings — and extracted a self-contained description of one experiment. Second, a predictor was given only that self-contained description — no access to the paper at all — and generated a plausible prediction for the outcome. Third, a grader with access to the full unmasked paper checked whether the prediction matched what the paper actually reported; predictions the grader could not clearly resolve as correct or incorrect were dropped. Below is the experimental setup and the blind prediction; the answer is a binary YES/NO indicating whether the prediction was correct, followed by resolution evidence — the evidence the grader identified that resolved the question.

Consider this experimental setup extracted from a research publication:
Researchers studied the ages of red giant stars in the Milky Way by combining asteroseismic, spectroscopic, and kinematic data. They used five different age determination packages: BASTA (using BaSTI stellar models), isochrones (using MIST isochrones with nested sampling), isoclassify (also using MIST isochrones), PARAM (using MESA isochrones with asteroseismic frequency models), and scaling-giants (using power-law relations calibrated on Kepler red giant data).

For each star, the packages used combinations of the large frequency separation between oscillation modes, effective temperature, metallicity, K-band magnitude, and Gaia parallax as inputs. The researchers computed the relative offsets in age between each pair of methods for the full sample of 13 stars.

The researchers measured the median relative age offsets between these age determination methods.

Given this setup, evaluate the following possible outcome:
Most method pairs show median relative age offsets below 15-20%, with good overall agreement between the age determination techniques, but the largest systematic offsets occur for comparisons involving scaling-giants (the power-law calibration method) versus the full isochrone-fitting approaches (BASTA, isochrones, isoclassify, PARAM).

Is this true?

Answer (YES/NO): YES